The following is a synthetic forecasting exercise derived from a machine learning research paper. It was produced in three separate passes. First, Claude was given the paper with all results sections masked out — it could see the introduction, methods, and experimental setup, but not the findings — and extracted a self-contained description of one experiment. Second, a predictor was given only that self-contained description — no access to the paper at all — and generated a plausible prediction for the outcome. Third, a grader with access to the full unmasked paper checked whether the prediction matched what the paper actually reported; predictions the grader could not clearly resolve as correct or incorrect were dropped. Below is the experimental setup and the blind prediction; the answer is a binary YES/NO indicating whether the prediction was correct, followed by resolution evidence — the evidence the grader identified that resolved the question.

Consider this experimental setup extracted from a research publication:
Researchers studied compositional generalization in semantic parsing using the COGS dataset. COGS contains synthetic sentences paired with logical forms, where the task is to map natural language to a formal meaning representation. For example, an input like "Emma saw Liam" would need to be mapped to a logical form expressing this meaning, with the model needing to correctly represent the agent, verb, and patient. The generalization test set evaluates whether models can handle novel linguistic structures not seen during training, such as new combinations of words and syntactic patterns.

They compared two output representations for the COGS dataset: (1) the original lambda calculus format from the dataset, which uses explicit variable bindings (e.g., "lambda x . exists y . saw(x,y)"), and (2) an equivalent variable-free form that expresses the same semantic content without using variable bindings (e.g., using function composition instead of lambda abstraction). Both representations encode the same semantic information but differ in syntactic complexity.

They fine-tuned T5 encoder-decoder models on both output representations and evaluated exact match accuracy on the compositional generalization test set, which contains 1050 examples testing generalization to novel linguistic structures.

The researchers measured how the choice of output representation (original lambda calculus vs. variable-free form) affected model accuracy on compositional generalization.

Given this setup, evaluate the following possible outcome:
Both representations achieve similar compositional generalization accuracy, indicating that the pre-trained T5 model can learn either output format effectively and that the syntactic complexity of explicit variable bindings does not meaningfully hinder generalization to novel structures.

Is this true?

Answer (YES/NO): NO